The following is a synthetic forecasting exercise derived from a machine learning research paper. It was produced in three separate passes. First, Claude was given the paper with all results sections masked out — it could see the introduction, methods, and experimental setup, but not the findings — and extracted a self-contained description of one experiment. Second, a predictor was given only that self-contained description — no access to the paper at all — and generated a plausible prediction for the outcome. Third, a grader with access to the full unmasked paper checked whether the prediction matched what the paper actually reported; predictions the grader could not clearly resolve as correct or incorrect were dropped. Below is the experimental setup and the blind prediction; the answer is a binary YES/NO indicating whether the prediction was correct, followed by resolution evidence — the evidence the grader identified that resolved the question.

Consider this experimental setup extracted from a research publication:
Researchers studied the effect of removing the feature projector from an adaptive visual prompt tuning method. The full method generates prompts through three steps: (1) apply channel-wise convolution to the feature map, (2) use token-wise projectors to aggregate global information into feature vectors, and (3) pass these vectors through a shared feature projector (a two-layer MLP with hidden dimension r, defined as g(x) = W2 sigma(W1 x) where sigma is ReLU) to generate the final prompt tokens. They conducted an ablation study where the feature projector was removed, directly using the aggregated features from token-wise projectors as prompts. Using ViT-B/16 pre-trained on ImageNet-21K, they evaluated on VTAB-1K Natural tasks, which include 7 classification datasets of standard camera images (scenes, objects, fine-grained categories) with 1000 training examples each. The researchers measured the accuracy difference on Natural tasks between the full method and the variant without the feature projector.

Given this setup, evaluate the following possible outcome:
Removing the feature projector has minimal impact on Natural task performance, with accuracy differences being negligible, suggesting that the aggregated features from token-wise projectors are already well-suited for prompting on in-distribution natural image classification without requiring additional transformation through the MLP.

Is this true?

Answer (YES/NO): NO